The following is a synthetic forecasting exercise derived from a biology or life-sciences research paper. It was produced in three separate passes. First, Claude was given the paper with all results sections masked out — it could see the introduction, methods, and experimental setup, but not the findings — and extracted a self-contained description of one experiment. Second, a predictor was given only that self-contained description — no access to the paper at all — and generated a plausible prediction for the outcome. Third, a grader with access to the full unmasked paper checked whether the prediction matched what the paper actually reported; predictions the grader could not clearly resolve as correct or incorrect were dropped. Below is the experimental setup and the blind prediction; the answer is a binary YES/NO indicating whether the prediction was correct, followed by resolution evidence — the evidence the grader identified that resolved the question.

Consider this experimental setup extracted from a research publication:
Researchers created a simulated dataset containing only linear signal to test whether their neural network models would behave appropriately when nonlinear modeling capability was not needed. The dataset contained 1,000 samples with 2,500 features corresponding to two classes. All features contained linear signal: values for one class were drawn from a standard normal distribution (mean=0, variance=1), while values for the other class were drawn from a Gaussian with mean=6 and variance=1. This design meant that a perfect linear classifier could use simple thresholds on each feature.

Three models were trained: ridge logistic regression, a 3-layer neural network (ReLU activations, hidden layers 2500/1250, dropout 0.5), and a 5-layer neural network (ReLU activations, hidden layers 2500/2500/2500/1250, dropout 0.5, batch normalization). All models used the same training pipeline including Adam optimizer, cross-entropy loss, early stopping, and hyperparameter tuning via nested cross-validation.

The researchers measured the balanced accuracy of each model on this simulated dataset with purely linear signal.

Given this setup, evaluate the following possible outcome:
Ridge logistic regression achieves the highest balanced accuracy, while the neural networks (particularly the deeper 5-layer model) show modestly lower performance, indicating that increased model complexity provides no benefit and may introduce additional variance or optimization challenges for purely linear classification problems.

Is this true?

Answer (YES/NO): NO